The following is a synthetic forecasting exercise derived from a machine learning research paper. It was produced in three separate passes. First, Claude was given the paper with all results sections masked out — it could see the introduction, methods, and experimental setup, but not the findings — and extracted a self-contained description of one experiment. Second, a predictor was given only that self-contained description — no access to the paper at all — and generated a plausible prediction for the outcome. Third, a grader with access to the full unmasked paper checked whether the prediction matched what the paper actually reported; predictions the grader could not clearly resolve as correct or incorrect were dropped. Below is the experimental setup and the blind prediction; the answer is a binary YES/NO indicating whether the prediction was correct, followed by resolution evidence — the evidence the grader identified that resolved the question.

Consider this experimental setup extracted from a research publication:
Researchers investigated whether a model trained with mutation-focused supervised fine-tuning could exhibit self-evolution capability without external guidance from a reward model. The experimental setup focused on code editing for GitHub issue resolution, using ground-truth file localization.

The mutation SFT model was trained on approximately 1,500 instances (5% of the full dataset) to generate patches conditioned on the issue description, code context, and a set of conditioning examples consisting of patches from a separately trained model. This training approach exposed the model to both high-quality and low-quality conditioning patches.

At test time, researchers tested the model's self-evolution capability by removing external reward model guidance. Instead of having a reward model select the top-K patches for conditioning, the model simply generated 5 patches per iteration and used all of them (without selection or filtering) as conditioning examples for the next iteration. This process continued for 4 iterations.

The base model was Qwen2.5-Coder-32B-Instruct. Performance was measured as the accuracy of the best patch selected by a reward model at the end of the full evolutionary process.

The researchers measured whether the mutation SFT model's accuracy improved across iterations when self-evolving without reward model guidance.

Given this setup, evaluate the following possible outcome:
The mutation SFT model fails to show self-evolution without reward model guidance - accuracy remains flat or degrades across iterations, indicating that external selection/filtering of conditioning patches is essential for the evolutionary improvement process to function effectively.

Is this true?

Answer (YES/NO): YES